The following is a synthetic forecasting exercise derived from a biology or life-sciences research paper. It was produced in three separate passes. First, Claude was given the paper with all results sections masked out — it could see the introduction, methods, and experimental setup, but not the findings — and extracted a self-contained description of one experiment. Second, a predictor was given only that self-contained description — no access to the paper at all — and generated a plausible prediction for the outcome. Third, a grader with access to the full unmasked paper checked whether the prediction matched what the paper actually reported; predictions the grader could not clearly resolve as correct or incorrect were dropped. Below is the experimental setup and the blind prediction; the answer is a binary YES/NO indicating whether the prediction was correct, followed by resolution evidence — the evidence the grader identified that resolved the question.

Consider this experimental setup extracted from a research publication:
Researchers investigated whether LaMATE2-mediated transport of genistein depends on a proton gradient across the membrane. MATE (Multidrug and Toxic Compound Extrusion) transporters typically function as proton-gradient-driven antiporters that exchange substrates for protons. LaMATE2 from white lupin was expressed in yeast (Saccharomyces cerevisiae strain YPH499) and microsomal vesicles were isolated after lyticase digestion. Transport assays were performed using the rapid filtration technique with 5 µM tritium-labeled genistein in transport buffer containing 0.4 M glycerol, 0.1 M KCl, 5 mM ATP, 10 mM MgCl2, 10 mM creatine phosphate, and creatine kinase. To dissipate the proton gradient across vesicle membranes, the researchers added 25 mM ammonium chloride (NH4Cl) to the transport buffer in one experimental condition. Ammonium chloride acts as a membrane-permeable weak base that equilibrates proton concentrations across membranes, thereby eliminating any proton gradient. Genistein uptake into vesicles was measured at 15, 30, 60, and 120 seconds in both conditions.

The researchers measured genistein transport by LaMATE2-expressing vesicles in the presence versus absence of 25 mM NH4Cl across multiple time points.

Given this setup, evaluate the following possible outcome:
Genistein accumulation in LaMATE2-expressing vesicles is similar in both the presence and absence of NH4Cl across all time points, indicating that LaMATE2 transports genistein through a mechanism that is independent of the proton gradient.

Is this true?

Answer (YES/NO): NO